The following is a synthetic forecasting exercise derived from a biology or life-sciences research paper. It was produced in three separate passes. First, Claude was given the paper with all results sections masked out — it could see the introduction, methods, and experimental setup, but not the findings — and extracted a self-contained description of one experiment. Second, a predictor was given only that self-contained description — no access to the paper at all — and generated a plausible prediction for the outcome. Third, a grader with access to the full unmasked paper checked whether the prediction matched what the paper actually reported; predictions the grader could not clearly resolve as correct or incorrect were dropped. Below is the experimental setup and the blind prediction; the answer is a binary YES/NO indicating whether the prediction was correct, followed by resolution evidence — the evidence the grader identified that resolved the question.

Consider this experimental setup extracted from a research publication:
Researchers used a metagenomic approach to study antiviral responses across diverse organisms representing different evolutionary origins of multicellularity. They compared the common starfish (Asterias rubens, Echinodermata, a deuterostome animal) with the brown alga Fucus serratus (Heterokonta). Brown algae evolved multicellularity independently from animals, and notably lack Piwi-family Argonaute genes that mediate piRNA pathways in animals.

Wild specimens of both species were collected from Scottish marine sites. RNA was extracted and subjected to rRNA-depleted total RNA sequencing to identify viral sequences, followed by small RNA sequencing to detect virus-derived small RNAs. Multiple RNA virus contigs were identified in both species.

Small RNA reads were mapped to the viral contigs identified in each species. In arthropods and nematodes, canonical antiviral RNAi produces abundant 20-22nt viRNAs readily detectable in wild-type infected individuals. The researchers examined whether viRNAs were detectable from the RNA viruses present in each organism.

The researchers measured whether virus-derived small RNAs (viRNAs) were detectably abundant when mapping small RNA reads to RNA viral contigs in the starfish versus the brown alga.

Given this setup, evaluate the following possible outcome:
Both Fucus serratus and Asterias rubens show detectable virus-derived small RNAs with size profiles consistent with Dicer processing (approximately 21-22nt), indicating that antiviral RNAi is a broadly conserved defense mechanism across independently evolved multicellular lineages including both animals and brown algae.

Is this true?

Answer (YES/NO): NO